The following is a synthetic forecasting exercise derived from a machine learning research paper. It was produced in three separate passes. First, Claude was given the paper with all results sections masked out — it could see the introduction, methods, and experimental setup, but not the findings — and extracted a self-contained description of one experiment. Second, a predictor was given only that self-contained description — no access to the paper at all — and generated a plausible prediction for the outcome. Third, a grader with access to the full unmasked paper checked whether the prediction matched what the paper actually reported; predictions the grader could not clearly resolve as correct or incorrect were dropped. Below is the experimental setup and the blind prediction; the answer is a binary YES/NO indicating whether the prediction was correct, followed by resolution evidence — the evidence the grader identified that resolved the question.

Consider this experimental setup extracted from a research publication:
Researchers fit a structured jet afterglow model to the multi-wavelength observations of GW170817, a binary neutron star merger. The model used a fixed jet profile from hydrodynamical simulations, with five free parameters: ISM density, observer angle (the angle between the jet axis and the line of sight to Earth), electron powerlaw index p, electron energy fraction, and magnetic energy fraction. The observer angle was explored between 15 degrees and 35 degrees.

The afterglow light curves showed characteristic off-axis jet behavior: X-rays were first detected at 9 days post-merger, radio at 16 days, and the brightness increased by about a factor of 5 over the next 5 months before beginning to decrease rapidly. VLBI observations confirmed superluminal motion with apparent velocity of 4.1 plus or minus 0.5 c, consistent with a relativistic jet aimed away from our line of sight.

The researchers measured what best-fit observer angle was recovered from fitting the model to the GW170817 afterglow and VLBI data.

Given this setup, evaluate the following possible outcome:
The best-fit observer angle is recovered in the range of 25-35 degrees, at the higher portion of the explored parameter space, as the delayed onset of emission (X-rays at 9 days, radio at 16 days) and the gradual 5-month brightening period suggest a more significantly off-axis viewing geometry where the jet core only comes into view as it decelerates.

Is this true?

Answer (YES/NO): NO